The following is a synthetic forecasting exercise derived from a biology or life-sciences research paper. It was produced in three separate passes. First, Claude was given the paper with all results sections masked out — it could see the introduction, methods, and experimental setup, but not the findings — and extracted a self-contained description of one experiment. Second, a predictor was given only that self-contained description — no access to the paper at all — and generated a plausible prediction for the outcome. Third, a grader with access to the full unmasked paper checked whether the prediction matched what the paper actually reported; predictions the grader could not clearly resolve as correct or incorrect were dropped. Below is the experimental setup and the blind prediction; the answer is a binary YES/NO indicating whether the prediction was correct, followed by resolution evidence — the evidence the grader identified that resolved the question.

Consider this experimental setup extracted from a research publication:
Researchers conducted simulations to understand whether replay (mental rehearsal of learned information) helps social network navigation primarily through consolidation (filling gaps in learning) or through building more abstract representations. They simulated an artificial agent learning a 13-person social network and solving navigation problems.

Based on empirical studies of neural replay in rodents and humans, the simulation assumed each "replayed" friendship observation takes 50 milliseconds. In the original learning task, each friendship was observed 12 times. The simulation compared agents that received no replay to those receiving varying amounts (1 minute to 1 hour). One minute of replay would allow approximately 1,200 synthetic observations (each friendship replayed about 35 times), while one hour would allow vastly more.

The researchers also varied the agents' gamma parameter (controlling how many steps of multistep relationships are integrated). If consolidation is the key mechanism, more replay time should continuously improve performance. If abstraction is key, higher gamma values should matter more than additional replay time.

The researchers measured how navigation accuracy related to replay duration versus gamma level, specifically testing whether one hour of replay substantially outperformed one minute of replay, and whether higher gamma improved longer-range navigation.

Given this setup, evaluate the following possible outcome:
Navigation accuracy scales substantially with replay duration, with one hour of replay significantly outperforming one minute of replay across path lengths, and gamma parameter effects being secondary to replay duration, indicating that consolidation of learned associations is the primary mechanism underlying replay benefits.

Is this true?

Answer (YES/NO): NO